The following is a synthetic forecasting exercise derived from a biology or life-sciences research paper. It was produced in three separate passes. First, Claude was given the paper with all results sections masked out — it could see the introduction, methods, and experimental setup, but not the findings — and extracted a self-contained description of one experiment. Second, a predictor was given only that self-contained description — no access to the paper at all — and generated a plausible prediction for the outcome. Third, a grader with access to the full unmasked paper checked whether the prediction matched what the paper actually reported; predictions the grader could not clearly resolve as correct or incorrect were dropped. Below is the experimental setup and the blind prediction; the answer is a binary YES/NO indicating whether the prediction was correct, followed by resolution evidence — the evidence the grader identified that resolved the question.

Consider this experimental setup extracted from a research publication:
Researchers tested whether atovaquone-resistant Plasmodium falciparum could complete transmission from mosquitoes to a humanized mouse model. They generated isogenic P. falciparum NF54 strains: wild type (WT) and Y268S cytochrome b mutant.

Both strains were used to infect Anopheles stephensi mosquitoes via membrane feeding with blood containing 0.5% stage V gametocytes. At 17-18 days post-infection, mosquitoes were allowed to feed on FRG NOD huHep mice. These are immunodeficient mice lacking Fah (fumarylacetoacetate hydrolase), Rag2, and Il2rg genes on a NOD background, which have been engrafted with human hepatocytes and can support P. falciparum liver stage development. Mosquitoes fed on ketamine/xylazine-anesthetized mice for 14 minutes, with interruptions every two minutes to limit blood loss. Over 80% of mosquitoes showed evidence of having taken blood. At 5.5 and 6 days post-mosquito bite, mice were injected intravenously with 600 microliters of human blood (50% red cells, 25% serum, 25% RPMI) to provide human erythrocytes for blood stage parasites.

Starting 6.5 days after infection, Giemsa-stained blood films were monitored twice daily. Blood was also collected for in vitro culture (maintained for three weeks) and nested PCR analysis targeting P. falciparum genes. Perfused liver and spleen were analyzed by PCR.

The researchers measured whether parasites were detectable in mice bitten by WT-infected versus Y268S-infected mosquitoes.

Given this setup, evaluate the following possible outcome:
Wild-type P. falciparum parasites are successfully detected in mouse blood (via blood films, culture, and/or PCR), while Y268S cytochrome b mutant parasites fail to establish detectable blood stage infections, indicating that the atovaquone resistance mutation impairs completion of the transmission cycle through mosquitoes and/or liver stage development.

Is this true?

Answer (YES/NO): YES